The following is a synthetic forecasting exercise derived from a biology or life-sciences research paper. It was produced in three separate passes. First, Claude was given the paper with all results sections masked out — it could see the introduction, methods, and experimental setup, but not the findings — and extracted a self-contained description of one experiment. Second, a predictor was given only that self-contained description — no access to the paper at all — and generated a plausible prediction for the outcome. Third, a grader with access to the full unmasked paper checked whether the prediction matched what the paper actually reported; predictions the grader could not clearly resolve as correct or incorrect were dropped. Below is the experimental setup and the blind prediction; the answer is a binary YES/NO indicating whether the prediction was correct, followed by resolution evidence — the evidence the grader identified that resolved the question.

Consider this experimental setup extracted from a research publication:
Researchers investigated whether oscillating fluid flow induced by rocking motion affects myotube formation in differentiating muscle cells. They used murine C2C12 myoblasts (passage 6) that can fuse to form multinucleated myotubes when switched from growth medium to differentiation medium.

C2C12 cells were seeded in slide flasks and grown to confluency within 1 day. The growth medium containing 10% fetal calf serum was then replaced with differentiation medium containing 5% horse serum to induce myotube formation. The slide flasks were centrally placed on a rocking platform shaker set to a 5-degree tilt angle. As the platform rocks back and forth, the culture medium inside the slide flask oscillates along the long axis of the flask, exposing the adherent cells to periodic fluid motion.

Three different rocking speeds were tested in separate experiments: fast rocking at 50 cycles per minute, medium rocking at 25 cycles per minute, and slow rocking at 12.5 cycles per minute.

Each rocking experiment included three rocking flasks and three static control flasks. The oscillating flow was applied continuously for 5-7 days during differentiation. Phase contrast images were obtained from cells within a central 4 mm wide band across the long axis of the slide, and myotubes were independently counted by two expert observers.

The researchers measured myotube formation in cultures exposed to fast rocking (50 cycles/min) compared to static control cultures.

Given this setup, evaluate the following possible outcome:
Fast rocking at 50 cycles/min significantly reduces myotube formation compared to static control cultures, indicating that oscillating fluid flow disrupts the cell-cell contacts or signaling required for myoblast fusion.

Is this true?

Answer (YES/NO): NO